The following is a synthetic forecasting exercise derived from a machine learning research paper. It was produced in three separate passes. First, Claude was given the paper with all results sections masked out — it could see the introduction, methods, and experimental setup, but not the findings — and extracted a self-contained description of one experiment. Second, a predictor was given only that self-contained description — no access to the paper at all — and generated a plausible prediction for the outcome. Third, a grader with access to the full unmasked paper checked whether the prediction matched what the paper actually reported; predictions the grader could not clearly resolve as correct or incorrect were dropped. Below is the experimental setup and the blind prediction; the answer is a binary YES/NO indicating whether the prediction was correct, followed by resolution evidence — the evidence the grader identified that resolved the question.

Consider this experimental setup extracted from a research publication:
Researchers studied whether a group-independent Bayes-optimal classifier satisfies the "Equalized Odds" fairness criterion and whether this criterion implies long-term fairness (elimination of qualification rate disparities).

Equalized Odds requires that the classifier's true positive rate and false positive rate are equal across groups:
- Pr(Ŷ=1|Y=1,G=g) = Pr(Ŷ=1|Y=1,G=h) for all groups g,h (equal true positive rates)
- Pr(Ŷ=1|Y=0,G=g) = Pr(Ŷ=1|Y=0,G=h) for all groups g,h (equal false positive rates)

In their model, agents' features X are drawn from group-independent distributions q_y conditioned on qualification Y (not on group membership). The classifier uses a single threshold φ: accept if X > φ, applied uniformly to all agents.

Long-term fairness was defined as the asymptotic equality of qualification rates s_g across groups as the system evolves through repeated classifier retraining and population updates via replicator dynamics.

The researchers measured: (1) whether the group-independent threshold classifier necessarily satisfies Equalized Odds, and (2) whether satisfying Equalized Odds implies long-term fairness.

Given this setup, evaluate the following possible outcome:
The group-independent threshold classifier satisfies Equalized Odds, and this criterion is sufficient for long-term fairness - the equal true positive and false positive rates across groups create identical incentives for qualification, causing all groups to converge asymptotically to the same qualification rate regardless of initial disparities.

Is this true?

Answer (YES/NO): NO